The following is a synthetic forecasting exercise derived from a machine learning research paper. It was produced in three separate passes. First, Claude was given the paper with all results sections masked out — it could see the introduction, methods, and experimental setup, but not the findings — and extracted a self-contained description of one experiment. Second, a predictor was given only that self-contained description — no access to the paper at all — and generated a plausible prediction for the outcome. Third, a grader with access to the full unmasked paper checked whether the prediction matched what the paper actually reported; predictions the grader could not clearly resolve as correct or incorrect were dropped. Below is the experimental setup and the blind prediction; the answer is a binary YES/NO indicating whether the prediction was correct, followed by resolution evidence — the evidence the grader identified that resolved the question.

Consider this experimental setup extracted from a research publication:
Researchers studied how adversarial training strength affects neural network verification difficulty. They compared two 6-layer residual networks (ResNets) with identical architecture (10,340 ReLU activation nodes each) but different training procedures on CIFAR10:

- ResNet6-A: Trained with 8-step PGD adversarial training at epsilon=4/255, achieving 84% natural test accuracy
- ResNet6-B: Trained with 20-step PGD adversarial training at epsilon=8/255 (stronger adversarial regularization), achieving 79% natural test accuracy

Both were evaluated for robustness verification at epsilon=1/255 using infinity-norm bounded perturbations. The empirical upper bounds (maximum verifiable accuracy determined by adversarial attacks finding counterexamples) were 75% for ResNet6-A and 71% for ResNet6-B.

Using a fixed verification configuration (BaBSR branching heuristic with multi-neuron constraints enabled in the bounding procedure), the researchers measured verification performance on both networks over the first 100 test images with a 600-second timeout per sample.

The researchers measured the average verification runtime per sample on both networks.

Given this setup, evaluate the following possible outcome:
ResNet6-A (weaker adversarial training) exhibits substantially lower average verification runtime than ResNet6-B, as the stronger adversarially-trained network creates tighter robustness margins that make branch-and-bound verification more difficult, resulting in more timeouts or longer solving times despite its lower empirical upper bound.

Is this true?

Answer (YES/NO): NO